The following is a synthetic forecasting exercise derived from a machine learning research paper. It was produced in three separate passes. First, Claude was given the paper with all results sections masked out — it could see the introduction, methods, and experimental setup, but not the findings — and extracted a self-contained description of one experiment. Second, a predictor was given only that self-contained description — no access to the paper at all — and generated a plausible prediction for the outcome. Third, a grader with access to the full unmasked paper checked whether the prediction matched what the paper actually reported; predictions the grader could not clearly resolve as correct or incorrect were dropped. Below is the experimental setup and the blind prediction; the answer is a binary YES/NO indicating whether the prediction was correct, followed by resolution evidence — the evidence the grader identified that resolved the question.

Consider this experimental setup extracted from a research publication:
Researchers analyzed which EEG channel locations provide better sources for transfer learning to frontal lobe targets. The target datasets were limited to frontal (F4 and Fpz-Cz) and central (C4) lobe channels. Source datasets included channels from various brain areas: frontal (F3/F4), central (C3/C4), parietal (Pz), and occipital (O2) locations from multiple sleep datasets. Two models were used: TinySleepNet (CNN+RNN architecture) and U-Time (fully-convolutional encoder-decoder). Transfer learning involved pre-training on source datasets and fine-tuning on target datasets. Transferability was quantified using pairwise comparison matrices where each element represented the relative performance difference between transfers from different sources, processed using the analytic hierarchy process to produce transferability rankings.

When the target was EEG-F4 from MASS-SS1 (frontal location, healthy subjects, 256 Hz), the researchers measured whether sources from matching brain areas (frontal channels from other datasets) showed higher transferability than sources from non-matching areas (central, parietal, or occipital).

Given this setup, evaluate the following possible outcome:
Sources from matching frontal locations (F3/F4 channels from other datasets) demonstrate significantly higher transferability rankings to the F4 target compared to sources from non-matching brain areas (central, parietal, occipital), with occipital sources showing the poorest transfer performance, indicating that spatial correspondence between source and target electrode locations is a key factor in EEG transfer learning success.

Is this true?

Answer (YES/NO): NO